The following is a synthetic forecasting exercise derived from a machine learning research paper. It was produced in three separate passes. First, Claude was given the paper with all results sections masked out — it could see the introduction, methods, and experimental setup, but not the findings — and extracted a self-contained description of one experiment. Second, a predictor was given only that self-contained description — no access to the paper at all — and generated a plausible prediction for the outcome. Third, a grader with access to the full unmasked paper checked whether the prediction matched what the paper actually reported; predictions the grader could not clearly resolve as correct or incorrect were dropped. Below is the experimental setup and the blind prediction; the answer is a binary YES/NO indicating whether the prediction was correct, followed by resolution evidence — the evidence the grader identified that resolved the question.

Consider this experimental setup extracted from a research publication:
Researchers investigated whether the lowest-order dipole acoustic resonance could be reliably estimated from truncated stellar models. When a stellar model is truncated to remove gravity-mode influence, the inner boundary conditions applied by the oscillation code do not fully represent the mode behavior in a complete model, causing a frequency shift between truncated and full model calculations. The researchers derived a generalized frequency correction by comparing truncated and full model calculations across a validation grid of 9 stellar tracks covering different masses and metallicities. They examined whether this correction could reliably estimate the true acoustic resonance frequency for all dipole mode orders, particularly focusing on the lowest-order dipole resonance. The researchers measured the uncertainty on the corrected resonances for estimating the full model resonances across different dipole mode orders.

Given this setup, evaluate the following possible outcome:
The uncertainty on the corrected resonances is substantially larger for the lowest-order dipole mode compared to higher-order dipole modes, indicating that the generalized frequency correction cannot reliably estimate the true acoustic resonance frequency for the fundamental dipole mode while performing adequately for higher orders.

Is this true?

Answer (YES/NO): YES